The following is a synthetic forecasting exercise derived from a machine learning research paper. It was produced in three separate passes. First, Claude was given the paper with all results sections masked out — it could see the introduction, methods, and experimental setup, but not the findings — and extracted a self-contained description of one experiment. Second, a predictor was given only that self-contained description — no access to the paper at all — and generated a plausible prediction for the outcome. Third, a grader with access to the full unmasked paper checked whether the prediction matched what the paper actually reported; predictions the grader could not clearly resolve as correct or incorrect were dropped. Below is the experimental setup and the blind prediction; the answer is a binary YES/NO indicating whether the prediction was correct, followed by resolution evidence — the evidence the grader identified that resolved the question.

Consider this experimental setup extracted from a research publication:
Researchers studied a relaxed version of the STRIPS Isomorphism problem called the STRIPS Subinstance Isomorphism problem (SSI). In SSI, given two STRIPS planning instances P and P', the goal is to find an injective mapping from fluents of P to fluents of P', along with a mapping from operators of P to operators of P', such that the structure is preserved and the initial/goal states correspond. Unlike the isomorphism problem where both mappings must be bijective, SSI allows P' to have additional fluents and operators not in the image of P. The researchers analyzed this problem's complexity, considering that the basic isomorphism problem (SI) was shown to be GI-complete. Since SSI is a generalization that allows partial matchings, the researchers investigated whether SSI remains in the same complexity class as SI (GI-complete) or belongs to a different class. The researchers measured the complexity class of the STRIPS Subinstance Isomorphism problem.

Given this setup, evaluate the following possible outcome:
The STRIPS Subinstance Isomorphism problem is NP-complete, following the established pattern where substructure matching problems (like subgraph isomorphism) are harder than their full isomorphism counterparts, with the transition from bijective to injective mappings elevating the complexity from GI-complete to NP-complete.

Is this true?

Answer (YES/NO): YES